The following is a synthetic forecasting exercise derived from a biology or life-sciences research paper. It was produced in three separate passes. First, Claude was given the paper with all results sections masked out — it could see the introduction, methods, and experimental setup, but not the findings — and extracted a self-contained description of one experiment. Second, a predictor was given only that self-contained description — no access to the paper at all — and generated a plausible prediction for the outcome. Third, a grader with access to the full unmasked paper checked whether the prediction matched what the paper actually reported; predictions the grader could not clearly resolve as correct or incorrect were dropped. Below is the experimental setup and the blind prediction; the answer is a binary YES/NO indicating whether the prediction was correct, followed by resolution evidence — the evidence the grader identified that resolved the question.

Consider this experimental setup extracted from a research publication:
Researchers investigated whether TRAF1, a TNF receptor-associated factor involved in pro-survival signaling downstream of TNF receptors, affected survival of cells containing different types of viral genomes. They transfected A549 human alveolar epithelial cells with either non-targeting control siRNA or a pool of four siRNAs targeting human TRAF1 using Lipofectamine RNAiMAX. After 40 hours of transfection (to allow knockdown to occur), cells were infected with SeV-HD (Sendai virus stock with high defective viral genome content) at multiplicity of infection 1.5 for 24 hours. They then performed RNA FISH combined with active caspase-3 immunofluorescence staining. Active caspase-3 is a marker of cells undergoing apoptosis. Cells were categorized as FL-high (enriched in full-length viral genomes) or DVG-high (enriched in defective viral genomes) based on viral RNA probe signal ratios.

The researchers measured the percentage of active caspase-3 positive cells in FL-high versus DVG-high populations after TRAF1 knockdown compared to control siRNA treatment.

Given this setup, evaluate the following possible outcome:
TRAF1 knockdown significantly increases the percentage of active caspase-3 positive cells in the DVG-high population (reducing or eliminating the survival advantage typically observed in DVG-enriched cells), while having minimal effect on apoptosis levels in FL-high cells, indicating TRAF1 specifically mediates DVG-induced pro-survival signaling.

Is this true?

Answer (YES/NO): YES